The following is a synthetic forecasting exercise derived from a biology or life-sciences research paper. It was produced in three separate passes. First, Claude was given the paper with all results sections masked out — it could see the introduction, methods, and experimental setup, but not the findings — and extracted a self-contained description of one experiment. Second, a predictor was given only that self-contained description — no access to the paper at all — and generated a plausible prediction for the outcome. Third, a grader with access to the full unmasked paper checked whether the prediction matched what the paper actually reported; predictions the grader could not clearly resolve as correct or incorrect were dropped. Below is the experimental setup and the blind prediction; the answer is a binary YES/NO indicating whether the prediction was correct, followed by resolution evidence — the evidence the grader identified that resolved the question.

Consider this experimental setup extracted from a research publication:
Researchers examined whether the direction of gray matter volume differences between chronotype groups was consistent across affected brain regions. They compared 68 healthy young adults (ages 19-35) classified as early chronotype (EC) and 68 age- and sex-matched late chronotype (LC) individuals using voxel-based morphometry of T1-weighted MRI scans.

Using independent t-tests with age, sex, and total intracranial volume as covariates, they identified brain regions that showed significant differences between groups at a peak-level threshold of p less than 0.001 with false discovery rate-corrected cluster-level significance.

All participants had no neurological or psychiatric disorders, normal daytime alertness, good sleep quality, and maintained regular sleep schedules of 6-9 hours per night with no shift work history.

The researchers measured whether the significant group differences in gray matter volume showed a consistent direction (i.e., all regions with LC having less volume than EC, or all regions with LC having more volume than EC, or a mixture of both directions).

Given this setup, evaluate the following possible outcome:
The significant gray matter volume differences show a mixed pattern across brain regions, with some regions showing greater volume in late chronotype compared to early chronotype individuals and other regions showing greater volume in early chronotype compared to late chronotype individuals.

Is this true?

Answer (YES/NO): NO